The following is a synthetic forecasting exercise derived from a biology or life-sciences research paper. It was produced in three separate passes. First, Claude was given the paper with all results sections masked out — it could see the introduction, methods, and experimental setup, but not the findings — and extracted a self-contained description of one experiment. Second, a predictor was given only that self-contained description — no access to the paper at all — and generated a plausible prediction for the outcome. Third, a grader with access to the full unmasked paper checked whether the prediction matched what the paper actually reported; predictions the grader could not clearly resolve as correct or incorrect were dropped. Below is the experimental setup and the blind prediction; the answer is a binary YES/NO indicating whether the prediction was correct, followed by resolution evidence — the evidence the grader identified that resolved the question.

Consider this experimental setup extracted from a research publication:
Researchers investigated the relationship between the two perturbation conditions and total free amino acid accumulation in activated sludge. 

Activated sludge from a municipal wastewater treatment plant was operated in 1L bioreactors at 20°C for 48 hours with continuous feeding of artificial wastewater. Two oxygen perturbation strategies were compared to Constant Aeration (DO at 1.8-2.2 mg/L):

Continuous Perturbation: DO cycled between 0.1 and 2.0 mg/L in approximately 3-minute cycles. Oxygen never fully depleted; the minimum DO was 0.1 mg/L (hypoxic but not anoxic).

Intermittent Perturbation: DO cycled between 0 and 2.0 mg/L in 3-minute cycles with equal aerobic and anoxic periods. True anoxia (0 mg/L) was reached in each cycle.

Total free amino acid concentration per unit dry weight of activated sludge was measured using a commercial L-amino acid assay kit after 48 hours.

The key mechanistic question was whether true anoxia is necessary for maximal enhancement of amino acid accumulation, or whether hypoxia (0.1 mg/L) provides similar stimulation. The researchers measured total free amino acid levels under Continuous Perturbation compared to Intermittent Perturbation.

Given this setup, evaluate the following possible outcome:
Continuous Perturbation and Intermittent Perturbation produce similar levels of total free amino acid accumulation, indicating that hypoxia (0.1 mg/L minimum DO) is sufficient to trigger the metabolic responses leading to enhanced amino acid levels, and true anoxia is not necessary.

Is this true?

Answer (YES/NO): YES